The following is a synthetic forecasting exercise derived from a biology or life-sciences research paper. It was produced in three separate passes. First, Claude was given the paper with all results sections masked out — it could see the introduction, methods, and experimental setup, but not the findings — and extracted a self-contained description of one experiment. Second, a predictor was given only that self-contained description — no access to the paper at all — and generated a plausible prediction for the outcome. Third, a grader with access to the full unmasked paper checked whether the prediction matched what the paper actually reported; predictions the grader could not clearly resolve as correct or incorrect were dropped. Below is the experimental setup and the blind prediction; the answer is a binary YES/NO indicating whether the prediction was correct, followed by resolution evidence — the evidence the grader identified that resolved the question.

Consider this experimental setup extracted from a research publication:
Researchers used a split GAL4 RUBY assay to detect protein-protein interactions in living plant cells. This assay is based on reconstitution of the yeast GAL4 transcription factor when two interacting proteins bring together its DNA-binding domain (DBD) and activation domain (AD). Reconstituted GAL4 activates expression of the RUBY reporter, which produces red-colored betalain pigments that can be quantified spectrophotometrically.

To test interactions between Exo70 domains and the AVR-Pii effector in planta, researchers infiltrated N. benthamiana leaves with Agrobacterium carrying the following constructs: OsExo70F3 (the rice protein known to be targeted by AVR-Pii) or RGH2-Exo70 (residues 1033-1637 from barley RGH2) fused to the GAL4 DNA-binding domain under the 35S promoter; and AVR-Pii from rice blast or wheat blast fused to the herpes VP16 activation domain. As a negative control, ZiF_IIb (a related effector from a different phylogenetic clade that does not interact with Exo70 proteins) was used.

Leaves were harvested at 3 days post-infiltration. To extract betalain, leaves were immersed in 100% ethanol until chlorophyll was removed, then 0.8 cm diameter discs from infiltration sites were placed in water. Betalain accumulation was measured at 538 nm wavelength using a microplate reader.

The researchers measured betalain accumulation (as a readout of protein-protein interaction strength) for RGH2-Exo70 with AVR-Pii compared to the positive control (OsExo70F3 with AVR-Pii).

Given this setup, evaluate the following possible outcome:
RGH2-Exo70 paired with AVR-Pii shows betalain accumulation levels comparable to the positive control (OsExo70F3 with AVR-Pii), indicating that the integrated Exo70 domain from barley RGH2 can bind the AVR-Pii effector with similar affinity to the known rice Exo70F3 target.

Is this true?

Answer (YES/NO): NO